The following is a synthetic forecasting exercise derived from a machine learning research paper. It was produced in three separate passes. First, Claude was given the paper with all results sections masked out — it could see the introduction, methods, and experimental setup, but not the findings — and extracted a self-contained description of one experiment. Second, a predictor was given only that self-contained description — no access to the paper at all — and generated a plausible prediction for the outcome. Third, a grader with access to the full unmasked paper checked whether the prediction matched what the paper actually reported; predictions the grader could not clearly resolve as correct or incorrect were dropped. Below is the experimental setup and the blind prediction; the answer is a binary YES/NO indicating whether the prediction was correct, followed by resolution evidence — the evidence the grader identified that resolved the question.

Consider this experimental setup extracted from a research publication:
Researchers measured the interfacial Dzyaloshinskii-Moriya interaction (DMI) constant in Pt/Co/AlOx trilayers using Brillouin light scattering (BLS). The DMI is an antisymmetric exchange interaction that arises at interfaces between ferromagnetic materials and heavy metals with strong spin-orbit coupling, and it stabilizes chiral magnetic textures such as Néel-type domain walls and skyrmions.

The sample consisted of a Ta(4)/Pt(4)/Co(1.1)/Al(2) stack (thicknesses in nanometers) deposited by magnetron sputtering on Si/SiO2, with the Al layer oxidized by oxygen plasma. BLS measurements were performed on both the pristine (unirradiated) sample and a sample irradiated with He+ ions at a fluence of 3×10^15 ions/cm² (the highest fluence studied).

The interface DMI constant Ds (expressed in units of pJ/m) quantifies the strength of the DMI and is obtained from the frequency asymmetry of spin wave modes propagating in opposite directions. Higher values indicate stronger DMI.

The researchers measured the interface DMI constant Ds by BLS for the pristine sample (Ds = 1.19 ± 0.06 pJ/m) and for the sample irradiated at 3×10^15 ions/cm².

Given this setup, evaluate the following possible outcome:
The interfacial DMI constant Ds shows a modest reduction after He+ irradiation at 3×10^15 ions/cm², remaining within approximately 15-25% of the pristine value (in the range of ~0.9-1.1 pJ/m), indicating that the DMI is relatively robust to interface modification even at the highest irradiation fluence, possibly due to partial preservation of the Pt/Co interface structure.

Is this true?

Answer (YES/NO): NO